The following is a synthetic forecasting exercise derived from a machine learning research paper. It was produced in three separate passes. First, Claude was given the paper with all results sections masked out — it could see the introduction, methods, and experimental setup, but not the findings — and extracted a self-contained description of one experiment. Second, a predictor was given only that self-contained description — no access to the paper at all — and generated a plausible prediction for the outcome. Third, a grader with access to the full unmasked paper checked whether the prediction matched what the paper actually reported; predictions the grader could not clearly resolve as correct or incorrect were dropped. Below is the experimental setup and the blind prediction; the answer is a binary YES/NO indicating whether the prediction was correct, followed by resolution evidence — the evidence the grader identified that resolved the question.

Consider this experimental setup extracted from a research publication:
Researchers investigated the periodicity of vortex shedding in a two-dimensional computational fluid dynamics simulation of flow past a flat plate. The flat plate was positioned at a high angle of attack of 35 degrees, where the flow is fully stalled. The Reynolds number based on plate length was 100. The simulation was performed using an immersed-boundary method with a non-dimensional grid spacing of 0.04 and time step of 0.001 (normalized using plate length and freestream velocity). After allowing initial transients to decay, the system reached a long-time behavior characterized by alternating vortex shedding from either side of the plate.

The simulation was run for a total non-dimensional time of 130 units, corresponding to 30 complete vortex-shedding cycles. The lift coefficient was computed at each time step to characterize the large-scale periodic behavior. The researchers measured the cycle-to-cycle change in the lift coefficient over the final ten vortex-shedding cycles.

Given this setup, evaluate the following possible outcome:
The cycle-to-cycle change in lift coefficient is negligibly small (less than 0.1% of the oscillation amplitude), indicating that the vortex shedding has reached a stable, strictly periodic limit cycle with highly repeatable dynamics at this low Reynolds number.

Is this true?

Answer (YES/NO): YES